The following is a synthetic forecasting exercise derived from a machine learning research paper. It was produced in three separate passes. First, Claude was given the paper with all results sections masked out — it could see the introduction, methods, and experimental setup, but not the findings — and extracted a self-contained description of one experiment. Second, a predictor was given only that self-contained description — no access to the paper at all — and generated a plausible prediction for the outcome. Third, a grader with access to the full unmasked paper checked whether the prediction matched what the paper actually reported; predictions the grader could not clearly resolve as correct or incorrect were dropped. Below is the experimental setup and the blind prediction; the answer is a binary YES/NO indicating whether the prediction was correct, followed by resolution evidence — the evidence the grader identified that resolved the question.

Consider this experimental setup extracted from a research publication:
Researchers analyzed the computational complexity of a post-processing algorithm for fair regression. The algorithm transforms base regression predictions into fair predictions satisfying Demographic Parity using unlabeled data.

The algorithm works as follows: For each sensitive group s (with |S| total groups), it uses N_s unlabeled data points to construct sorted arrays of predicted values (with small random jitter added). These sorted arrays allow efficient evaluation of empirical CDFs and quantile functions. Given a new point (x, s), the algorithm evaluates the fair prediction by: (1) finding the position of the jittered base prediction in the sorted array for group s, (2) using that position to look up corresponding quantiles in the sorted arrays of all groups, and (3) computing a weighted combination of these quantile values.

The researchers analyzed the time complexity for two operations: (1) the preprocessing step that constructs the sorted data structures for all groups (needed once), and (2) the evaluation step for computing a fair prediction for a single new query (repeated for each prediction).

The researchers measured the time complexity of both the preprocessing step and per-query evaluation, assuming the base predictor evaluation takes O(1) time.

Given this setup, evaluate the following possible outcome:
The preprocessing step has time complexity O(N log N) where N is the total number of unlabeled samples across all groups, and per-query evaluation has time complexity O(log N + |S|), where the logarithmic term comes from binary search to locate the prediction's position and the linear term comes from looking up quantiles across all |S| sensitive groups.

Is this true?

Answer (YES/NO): NO